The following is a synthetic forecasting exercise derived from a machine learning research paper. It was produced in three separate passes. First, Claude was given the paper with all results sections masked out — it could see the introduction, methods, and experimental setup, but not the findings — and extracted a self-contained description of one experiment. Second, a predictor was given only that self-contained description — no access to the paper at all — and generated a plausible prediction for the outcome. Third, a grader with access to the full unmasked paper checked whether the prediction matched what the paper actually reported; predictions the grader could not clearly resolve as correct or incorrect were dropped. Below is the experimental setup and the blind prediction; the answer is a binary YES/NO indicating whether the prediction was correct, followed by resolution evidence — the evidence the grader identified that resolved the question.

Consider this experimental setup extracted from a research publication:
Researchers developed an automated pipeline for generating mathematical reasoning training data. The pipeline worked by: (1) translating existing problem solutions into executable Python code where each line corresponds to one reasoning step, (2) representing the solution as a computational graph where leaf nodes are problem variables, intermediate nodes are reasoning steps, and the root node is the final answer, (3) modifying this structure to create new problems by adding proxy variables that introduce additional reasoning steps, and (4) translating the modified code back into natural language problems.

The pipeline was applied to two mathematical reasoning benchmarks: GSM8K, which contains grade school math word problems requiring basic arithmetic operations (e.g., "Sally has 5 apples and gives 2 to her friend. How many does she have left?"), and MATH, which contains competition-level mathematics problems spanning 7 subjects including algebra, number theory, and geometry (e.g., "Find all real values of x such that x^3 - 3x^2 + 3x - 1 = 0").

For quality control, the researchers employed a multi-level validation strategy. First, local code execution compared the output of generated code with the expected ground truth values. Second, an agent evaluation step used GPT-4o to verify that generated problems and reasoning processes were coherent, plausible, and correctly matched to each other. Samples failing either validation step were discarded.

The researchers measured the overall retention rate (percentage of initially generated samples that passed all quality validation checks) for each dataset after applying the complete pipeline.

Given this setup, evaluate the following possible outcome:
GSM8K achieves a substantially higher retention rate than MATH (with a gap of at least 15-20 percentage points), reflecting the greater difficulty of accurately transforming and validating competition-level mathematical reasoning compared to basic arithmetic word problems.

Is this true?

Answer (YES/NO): YES